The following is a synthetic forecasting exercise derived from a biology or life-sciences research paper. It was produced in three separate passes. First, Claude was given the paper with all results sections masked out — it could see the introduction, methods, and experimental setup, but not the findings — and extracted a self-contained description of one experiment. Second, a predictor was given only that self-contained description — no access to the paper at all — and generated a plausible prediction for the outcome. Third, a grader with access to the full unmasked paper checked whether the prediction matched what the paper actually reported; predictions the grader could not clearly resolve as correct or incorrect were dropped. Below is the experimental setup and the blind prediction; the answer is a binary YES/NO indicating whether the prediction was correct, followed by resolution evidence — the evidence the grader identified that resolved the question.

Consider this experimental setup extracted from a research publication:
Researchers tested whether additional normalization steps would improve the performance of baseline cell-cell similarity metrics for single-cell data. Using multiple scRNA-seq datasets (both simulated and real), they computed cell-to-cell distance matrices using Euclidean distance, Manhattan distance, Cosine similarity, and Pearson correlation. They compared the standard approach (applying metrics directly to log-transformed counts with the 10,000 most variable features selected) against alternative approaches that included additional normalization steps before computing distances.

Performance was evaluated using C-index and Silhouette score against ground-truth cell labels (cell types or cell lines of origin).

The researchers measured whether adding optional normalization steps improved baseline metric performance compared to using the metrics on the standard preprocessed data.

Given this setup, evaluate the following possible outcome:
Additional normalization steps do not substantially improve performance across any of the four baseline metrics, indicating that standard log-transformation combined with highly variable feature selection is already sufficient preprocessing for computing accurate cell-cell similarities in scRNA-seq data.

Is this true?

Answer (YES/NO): YES